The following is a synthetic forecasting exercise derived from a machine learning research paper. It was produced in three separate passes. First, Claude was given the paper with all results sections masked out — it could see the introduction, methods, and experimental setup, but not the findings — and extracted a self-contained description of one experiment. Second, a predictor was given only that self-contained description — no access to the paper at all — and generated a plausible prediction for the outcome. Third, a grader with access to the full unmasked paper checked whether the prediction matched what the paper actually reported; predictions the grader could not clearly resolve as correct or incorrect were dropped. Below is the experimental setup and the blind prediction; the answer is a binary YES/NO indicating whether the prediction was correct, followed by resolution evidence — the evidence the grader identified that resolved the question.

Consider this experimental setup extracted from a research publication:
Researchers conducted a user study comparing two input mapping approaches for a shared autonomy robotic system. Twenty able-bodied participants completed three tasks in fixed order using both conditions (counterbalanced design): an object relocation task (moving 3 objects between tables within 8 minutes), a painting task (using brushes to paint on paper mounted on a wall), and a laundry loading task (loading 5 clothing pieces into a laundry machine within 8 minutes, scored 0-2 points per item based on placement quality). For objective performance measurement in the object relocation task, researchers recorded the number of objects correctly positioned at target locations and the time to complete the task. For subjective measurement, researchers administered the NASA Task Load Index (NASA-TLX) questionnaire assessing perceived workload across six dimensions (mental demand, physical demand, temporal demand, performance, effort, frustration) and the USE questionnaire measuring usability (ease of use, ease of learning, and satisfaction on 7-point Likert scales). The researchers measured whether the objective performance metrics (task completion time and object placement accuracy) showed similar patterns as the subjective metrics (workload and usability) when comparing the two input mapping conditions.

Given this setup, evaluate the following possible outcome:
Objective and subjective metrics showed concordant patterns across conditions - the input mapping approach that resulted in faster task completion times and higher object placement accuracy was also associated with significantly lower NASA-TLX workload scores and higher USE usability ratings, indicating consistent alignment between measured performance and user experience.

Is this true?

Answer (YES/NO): YES